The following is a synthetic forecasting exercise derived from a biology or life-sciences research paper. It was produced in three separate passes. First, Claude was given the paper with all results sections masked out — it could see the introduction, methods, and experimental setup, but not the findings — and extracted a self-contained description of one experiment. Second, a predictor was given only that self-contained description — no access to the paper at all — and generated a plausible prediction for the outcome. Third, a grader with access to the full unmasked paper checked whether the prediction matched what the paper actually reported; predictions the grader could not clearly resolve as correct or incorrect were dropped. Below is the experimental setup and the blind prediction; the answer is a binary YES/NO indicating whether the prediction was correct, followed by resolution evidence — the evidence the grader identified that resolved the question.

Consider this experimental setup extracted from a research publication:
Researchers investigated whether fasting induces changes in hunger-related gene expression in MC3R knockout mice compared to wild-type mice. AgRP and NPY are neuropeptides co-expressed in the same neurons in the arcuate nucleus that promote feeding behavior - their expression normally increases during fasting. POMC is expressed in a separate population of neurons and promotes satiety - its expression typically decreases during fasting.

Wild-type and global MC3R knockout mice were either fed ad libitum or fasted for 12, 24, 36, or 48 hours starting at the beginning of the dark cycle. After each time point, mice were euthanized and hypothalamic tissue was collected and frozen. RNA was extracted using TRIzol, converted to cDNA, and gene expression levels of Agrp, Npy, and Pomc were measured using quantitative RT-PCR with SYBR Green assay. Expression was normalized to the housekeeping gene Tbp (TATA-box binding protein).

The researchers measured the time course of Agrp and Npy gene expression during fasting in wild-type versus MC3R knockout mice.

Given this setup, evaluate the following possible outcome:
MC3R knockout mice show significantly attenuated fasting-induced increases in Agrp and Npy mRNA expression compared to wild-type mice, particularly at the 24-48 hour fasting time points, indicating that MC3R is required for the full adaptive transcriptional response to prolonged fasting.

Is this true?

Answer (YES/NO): YES